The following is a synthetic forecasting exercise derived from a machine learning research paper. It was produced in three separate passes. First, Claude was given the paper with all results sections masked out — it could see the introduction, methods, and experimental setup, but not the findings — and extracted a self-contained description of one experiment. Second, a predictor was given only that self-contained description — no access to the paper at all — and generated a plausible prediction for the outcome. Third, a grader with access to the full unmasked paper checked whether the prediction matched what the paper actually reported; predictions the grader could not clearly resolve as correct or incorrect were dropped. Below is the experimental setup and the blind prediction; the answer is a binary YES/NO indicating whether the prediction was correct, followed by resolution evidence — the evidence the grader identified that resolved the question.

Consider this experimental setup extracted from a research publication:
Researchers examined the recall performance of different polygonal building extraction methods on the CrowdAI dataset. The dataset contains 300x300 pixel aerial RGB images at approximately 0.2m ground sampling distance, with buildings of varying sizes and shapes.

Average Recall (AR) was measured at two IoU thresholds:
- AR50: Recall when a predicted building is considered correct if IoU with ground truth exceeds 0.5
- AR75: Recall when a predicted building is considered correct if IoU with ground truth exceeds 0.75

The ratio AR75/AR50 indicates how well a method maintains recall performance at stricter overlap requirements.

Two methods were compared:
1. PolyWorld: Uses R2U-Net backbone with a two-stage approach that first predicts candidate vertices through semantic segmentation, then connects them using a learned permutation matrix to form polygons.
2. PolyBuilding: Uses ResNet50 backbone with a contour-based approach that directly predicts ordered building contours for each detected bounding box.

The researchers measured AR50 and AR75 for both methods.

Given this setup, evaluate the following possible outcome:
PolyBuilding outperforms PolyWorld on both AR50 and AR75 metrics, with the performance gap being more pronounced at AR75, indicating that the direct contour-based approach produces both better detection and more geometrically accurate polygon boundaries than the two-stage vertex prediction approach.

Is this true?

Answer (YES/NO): YES